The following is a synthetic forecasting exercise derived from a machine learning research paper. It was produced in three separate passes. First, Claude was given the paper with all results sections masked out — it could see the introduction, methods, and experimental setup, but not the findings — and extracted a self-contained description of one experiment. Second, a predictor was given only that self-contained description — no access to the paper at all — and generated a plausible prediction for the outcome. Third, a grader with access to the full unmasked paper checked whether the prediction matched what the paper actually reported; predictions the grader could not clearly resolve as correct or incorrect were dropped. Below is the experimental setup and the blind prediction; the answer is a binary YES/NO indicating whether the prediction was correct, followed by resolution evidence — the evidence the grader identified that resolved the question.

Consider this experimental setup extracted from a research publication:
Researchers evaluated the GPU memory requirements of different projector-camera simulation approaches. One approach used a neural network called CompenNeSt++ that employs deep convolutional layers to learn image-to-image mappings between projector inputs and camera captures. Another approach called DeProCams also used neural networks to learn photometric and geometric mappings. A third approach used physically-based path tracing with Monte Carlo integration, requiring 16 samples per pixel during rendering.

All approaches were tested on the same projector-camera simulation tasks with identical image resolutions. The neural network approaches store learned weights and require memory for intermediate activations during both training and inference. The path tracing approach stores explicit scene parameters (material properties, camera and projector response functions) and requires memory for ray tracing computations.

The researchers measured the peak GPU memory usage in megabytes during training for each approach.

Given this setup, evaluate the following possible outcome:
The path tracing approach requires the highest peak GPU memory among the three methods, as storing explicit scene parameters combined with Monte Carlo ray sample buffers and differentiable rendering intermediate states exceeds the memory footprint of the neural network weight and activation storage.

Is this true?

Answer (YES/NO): NO